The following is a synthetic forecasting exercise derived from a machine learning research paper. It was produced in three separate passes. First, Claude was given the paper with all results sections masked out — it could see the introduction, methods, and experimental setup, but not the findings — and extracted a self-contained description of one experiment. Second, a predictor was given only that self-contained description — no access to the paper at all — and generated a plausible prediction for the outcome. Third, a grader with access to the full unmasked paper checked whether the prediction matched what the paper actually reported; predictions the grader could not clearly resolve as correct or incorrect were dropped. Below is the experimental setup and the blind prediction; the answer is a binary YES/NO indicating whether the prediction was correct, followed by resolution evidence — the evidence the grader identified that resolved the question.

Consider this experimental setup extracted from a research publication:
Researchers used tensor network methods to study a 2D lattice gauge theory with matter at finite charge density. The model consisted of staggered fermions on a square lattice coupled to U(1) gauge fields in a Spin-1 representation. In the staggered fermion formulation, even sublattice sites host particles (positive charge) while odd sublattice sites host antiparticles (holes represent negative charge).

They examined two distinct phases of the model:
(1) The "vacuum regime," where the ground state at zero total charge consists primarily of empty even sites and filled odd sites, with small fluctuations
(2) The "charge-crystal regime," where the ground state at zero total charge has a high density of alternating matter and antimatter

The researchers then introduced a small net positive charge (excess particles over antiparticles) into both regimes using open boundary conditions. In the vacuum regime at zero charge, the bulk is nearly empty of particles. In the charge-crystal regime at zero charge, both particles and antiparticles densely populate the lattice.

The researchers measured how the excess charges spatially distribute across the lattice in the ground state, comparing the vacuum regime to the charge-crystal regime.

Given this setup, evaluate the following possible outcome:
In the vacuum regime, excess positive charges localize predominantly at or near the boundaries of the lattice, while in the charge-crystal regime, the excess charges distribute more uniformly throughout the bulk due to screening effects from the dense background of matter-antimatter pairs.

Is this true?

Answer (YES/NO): YES